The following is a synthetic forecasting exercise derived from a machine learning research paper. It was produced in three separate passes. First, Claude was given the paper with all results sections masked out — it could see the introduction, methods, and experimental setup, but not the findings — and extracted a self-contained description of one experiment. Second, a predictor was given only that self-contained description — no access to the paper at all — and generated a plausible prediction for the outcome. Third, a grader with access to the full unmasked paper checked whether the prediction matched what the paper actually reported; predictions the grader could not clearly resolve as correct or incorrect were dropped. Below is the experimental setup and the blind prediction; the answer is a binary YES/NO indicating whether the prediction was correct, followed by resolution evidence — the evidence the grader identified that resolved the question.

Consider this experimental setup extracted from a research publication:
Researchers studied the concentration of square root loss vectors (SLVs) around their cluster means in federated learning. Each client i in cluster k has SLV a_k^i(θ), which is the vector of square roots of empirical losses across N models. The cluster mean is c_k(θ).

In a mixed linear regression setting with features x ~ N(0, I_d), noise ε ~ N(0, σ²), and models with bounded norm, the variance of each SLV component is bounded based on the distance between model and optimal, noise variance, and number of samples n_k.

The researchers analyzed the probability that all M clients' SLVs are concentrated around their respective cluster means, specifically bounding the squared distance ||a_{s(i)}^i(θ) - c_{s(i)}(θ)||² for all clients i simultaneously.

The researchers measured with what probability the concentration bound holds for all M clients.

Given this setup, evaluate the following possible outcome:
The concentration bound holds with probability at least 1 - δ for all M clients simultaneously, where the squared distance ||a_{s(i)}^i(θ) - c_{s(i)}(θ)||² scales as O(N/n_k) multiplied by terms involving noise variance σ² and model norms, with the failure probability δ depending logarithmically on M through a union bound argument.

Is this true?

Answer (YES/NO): NO